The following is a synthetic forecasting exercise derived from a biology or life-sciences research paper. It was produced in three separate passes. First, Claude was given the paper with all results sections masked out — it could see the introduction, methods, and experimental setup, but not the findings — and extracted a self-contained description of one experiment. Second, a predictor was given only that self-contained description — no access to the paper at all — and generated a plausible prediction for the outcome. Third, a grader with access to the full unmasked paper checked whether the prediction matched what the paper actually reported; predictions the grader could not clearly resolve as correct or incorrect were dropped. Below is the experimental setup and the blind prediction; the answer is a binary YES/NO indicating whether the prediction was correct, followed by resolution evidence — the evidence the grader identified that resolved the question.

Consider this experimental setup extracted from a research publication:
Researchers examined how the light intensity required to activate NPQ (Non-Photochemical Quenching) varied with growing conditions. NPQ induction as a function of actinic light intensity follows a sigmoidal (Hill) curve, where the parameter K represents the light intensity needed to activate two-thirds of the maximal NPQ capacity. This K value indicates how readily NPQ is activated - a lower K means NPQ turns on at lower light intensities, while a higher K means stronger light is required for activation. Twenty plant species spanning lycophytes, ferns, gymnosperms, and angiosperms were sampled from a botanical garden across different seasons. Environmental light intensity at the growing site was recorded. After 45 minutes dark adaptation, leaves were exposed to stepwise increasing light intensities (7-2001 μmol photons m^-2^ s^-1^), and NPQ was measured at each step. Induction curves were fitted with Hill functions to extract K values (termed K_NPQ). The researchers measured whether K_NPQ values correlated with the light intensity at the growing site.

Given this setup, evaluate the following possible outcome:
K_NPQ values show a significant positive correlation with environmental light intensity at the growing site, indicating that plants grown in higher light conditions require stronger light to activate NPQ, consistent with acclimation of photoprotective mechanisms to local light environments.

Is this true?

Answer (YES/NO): YES